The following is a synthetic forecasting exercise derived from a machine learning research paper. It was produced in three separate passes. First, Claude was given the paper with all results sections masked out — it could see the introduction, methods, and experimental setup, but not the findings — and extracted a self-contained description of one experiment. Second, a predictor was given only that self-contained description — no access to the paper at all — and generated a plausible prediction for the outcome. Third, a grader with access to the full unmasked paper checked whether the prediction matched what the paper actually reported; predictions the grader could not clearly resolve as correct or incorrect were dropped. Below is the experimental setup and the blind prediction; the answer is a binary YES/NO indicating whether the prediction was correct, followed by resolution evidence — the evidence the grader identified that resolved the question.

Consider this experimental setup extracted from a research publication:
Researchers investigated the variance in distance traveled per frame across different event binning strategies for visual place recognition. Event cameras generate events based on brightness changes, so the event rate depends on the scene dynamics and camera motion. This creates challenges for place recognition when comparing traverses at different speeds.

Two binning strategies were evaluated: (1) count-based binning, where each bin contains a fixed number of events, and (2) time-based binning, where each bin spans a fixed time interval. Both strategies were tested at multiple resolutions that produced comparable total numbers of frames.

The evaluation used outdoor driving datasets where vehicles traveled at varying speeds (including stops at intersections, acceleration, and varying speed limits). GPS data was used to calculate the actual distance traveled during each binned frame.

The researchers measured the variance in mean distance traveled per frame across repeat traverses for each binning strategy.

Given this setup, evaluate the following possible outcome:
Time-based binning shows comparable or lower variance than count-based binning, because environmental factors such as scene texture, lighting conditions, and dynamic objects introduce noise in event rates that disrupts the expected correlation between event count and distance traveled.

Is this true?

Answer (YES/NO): YES